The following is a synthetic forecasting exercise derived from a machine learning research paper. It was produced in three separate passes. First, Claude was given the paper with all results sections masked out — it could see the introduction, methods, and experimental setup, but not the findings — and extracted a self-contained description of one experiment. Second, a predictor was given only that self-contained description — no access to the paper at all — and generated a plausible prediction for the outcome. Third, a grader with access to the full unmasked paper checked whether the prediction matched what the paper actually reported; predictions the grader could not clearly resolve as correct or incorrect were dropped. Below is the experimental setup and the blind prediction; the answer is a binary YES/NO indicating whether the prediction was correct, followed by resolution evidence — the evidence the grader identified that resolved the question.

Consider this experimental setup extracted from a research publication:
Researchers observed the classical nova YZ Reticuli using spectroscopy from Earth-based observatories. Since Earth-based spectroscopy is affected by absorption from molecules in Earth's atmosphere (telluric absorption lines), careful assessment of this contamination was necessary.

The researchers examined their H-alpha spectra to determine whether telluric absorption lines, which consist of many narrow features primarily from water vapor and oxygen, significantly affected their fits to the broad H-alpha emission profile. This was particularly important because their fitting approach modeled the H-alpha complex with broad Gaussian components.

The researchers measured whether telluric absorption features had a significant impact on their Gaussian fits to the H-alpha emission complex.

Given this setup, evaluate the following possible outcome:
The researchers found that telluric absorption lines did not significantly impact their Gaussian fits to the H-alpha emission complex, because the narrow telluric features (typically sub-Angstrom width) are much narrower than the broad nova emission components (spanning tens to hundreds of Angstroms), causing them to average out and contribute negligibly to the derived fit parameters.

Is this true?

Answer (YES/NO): YES